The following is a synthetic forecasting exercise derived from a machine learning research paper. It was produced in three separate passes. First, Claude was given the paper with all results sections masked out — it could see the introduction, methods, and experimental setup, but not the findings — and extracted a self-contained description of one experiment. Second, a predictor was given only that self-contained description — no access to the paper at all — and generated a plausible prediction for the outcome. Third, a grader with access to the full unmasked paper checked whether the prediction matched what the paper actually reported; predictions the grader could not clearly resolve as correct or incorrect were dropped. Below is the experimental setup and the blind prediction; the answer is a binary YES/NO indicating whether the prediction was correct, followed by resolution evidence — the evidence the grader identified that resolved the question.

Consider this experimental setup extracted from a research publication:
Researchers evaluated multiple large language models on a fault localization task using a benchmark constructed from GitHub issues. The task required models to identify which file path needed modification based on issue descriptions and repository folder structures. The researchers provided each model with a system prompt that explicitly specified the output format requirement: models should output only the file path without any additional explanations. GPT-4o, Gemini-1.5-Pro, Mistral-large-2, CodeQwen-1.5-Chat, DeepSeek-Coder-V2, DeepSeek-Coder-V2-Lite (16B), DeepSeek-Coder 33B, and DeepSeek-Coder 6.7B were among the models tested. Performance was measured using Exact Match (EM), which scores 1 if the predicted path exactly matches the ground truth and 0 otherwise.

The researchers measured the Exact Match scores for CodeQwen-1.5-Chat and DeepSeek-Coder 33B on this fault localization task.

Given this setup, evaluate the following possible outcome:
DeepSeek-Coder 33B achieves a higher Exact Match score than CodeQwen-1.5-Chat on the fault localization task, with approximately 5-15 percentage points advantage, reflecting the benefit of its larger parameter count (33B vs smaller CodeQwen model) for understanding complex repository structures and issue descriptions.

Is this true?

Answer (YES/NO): NO